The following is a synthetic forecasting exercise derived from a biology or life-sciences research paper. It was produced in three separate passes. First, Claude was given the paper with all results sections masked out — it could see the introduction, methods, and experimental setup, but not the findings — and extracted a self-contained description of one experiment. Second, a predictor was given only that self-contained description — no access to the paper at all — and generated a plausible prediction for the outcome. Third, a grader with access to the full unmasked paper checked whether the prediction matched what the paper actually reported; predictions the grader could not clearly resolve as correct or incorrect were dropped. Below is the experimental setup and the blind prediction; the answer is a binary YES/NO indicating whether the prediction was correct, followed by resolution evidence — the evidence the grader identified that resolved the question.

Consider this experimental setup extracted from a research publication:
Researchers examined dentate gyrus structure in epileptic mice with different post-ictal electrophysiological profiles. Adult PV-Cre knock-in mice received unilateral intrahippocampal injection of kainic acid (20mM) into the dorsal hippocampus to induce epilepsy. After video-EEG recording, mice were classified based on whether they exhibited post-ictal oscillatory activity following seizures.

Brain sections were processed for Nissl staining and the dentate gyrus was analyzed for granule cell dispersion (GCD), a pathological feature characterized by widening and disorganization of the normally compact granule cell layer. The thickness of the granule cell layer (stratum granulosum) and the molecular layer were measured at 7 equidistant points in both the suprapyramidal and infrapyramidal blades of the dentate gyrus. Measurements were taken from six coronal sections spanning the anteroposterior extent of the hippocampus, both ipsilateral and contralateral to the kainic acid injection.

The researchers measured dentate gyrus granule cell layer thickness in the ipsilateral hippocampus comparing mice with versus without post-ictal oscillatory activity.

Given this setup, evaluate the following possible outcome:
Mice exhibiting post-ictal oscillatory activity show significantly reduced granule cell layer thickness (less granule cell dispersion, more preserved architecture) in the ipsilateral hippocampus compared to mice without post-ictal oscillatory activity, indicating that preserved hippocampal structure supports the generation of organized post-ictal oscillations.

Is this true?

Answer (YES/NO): YES